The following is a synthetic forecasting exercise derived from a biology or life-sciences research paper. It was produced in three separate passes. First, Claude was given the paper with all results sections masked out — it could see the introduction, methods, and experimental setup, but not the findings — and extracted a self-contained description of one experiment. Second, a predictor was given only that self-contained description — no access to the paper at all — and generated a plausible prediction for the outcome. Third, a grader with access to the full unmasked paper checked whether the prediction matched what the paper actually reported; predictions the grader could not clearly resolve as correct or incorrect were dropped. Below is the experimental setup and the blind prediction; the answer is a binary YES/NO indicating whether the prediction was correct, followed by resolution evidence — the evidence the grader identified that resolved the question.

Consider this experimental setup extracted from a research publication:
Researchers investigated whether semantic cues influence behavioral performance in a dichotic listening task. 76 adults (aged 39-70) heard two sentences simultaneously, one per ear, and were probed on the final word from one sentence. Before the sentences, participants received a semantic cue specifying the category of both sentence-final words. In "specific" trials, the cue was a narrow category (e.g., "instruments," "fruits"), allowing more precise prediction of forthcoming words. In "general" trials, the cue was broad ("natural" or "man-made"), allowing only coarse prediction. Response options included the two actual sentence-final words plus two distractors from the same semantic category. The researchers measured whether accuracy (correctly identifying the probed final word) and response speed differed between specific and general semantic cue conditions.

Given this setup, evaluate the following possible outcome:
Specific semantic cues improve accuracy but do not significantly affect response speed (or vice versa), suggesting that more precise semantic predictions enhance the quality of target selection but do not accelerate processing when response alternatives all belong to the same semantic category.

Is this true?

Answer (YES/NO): YES